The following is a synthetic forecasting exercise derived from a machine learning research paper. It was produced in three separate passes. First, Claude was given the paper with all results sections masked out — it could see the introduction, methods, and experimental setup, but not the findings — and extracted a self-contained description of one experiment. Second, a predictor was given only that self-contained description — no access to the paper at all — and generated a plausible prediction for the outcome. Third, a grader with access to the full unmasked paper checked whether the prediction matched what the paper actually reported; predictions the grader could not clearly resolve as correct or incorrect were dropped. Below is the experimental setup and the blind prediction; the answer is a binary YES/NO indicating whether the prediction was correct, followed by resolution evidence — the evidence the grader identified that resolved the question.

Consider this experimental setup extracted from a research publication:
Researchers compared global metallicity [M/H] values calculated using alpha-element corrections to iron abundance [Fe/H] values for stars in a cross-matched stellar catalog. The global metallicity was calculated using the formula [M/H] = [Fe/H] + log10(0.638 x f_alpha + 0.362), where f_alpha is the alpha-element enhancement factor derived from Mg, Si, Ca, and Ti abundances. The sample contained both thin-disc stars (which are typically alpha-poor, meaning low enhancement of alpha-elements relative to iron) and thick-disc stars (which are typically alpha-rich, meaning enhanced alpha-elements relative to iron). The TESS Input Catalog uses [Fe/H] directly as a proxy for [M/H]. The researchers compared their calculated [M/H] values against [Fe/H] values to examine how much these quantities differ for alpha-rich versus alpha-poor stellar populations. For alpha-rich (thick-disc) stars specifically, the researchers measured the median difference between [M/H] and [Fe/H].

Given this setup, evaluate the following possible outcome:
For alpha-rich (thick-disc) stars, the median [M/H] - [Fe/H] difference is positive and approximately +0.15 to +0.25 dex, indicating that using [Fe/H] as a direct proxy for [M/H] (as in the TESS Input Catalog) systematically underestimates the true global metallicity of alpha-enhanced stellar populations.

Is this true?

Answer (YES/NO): NO